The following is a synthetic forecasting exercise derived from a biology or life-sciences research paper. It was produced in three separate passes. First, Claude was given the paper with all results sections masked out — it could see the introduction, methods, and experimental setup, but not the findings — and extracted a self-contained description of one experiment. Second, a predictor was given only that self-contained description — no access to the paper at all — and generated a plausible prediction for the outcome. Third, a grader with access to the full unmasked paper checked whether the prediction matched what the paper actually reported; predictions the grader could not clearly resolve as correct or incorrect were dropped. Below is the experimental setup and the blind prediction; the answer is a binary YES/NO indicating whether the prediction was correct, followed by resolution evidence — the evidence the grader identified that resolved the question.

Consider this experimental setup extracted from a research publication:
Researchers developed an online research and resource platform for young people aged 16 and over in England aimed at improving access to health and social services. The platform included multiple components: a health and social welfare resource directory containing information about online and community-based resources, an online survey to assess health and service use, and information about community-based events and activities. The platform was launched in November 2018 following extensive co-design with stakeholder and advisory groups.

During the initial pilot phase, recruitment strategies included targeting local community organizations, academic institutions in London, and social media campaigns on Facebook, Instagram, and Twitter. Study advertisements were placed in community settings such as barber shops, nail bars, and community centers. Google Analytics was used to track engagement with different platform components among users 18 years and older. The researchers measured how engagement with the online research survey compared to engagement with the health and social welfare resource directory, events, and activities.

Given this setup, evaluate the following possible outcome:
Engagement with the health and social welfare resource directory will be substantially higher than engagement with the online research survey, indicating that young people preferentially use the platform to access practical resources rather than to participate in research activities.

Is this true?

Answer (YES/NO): YES